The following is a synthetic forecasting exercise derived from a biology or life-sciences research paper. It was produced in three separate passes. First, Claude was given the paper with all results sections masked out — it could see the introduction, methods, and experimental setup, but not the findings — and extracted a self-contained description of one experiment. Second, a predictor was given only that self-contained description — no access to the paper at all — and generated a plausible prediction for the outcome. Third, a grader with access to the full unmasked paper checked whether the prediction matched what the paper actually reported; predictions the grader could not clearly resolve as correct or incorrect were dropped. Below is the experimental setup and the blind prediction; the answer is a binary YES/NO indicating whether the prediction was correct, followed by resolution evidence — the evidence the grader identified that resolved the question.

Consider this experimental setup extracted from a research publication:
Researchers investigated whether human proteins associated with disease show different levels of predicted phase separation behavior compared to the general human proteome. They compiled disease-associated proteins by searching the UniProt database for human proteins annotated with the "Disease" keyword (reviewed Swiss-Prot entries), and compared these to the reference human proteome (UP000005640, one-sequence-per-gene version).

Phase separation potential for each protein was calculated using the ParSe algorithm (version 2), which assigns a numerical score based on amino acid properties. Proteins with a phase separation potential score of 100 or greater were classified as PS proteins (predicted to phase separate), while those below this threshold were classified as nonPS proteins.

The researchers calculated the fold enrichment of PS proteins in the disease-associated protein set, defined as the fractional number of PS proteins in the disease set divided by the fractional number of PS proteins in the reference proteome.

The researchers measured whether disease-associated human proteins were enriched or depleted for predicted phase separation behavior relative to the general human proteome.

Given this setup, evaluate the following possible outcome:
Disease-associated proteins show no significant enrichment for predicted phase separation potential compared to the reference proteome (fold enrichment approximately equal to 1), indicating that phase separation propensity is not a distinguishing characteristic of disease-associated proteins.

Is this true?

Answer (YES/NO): NO